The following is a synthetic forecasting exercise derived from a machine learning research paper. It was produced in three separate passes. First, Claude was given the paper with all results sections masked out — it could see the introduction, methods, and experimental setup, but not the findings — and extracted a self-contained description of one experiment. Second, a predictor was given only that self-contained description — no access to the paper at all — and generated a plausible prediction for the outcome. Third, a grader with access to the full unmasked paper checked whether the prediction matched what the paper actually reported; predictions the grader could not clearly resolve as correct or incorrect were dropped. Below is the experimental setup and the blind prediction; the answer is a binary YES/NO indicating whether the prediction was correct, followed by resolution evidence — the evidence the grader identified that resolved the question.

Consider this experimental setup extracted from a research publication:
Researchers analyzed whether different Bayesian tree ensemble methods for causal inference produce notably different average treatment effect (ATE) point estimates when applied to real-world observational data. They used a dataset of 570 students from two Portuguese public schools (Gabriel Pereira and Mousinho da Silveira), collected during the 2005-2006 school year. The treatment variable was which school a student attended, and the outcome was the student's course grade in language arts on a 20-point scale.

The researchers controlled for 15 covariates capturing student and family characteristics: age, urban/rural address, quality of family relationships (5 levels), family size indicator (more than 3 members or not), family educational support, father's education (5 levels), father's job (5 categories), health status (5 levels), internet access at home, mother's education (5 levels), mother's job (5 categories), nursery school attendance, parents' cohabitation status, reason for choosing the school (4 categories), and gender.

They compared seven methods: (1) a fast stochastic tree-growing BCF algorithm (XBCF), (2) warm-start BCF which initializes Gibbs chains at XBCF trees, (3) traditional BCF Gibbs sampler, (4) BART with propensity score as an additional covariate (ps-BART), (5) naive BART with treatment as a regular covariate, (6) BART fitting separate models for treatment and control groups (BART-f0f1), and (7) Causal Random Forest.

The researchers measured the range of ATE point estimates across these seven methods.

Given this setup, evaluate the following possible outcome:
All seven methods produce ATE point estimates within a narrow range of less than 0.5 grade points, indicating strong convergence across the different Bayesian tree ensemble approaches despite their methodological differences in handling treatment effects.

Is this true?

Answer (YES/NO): YES